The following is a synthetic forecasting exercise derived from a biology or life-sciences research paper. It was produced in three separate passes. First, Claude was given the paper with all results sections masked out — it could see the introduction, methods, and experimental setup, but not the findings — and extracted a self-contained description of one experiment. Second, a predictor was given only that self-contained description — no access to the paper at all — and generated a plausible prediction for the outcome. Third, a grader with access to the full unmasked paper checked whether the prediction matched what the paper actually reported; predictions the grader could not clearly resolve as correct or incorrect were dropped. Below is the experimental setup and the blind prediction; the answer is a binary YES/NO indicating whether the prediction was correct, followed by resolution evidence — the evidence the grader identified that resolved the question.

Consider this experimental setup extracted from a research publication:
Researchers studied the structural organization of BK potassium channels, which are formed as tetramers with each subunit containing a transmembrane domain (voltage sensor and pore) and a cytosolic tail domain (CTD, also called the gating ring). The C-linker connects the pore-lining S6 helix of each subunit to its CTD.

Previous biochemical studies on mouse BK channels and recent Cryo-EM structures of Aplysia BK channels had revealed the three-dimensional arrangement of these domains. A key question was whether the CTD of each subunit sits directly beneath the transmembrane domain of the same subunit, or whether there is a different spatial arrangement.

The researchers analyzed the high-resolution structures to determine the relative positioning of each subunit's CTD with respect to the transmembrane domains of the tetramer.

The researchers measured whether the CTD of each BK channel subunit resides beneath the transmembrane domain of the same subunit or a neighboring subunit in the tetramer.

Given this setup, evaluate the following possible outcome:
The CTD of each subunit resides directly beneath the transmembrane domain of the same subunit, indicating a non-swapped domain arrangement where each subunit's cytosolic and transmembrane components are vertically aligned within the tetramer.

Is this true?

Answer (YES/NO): NO